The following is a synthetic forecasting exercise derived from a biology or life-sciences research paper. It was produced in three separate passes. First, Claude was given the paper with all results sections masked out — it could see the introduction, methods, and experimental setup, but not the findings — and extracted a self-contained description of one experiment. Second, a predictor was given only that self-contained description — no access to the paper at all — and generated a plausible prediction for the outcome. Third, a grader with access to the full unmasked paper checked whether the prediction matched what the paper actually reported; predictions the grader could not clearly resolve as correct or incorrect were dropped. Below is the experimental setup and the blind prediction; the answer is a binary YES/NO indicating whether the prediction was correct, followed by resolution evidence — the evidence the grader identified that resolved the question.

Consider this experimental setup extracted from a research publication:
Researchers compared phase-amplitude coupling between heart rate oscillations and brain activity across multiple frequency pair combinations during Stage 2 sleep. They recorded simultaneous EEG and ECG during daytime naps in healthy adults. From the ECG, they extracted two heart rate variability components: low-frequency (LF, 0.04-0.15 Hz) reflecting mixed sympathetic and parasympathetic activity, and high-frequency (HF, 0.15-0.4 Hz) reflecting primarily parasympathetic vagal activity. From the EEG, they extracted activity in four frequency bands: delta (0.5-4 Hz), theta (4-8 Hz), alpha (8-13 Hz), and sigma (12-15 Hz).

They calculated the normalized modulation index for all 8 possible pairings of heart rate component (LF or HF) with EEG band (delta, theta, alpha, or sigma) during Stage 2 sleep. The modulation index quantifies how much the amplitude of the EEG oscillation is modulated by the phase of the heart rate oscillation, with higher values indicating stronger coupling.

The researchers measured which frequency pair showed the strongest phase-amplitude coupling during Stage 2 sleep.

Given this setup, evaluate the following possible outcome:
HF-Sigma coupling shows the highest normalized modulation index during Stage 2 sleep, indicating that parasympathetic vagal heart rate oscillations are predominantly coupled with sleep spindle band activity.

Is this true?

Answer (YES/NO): NO